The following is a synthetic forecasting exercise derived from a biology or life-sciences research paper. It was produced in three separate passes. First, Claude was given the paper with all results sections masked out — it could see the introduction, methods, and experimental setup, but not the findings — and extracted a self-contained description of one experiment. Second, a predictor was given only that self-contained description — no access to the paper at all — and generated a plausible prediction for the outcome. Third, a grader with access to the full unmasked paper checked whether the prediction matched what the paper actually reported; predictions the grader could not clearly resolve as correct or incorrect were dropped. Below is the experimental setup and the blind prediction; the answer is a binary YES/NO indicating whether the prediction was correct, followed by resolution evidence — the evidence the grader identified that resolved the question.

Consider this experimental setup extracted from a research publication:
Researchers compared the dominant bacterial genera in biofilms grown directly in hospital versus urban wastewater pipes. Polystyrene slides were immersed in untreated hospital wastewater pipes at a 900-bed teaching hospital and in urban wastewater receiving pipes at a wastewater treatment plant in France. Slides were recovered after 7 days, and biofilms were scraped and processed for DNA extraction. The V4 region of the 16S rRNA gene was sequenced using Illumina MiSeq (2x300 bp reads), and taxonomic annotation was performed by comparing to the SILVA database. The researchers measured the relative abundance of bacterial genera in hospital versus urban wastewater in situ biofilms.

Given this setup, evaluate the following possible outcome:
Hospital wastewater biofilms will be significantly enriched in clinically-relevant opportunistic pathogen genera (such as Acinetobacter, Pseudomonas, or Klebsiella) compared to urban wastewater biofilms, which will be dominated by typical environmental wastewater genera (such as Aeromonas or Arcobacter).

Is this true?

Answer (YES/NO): YES